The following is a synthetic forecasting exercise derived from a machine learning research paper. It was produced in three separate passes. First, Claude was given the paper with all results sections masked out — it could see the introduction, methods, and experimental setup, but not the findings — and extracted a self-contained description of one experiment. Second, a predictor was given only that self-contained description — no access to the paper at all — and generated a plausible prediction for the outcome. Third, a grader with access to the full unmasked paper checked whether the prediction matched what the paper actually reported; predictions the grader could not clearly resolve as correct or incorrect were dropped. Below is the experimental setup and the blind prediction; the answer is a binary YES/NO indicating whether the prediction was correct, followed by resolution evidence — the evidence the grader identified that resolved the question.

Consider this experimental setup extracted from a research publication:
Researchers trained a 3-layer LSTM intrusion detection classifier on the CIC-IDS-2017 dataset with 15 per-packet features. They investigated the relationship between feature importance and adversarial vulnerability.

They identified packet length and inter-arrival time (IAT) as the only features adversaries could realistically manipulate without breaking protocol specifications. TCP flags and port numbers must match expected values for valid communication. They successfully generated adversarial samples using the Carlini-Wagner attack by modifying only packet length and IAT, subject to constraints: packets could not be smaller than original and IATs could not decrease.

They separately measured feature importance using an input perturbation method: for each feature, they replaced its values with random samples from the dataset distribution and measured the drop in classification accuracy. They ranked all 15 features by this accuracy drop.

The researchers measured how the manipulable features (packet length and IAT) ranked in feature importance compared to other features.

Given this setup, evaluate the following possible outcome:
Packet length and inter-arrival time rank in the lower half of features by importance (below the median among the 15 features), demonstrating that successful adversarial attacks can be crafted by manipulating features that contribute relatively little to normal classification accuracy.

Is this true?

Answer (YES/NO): NO